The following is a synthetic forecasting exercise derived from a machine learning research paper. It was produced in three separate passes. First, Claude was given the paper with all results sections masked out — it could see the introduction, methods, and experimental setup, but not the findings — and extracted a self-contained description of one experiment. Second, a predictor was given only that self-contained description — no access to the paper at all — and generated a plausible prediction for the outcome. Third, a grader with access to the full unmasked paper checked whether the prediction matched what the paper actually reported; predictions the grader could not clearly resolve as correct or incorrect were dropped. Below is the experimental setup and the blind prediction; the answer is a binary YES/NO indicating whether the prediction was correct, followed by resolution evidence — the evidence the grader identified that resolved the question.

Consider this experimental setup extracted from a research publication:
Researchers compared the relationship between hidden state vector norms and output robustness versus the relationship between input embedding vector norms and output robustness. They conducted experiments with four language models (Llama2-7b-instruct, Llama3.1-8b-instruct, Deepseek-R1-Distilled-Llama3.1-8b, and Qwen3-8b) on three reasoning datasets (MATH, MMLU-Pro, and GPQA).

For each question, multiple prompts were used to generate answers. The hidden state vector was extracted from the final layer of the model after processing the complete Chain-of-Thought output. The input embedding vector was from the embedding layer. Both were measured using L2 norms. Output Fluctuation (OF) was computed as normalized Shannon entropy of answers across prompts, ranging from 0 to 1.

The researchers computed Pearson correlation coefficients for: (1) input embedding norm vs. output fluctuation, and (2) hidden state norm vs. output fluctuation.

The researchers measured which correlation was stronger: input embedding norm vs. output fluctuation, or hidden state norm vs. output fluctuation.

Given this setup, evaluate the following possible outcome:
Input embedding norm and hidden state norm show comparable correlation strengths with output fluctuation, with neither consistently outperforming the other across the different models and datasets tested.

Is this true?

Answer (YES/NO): NO